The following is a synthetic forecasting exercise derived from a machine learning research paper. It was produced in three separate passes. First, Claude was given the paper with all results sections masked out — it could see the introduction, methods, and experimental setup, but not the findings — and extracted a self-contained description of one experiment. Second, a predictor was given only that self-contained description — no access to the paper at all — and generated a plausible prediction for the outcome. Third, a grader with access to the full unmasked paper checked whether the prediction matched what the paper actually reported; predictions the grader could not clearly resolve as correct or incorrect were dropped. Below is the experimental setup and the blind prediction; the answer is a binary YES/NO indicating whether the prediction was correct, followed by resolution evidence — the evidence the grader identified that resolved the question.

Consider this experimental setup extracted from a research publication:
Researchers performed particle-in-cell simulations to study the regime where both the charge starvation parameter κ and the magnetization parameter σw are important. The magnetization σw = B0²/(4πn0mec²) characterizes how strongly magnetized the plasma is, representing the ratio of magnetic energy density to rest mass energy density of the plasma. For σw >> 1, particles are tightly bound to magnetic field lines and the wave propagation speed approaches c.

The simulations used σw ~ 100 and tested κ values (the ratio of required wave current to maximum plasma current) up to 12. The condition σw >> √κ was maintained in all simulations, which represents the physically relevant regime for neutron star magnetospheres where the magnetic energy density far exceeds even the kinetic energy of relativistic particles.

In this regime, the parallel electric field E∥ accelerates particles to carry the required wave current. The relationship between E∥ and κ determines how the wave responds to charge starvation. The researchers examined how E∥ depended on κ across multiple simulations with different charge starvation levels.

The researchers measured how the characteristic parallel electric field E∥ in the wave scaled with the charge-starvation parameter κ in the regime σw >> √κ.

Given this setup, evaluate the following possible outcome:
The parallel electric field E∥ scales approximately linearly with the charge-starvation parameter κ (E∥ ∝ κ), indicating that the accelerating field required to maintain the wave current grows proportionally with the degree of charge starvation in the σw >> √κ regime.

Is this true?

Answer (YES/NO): NO